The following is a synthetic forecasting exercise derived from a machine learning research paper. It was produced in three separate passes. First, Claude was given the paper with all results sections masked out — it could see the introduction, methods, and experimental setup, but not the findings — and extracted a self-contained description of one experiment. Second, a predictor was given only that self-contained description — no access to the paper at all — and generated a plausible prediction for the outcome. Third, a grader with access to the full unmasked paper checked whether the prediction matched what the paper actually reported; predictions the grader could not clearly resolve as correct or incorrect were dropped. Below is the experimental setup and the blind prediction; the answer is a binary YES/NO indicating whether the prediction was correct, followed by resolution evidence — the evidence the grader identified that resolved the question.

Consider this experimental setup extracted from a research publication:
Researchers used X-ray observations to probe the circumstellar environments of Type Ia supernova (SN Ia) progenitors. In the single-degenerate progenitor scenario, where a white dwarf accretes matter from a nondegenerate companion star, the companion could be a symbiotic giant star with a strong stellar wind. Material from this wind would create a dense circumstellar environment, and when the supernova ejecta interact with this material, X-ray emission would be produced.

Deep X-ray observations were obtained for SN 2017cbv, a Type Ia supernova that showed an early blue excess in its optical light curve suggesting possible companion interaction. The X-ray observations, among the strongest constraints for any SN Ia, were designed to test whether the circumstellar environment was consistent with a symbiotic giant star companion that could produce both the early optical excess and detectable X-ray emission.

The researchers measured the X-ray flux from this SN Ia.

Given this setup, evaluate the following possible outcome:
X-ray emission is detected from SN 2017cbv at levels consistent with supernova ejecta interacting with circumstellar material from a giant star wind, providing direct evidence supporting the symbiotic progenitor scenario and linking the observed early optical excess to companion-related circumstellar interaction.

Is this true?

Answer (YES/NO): NO